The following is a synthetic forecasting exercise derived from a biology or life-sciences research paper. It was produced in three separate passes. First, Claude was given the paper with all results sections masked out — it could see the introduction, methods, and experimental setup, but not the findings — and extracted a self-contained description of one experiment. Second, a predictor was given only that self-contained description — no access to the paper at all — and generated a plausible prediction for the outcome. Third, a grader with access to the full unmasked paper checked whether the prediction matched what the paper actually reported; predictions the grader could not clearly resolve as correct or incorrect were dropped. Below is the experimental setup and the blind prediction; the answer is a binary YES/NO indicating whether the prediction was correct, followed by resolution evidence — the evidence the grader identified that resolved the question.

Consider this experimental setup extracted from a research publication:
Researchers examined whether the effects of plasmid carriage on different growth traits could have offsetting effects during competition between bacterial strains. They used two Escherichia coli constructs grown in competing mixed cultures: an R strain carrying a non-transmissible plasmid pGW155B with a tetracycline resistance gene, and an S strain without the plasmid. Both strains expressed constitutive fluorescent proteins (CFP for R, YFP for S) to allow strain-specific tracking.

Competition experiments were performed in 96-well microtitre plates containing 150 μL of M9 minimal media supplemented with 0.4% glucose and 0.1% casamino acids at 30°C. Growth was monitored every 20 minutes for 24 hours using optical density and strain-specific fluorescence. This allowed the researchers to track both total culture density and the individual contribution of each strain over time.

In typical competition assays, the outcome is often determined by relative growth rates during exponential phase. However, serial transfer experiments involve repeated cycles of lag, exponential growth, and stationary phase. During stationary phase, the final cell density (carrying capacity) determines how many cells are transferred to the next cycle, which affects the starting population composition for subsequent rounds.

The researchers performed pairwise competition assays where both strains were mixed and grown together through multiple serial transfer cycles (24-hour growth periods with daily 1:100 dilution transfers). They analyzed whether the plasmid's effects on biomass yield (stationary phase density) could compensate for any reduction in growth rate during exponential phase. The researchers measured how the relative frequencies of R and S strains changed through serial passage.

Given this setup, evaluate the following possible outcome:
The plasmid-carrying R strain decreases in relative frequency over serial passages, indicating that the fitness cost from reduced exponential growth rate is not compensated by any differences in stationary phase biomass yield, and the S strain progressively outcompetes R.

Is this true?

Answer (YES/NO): NO